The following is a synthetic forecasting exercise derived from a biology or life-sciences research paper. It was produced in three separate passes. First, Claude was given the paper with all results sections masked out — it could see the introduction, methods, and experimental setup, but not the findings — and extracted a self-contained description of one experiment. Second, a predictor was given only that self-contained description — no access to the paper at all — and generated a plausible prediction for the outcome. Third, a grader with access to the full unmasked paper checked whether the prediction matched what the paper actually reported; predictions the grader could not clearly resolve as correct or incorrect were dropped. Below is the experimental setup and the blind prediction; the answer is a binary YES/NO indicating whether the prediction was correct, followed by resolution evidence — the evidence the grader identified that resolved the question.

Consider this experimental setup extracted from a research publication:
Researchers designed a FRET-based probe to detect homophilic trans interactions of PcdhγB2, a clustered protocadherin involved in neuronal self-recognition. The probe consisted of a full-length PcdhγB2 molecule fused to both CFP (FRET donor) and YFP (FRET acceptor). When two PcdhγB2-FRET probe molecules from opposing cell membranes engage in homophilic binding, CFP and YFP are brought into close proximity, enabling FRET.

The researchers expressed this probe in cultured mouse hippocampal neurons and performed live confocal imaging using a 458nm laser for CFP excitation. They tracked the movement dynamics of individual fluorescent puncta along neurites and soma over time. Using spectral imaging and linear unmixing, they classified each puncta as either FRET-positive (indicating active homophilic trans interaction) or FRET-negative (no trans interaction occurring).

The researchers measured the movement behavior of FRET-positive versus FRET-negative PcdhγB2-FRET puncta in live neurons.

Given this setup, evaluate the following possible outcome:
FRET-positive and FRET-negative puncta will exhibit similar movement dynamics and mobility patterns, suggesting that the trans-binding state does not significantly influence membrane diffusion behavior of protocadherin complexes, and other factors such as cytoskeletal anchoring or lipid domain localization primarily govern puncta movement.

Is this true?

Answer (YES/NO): NO